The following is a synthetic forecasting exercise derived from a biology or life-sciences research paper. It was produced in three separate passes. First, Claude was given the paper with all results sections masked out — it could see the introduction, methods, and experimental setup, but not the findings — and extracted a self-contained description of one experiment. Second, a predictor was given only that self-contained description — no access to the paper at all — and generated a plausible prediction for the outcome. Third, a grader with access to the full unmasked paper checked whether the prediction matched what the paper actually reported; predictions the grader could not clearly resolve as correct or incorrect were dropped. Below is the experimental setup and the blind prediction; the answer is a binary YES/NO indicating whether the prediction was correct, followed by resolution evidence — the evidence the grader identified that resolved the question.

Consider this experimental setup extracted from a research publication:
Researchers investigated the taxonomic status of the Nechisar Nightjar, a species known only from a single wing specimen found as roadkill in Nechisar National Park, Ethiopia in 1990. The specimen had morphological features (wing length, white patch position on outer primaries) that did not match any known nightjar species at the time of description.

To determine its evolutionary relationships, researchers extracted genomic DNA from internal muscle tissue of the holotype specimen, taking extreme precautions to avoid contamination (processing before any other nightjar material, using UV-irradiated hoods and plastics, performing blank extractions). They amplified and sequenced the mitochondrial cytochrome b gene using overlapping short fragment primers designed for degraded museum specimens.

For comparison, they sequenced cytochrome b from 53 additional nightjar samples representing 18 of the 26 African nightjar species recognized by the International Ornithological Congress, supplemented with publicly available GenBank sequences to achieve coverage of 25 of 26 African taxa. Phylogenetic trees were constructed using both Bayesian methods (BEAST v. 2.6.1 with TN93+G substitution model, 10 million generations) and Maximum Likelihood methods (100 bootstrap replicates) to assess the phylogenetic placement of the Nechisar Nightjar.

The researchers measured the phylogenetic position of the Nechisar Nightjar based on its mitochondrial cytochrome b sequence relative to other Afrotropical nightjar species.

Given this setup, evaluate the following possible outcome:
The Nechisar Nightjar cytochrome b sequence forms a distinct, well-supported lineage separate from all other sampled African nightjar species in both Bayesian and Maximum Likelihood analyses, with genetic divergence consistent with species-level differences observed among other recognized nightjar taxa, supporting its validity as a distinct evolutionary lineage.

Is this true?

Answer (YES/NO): NO